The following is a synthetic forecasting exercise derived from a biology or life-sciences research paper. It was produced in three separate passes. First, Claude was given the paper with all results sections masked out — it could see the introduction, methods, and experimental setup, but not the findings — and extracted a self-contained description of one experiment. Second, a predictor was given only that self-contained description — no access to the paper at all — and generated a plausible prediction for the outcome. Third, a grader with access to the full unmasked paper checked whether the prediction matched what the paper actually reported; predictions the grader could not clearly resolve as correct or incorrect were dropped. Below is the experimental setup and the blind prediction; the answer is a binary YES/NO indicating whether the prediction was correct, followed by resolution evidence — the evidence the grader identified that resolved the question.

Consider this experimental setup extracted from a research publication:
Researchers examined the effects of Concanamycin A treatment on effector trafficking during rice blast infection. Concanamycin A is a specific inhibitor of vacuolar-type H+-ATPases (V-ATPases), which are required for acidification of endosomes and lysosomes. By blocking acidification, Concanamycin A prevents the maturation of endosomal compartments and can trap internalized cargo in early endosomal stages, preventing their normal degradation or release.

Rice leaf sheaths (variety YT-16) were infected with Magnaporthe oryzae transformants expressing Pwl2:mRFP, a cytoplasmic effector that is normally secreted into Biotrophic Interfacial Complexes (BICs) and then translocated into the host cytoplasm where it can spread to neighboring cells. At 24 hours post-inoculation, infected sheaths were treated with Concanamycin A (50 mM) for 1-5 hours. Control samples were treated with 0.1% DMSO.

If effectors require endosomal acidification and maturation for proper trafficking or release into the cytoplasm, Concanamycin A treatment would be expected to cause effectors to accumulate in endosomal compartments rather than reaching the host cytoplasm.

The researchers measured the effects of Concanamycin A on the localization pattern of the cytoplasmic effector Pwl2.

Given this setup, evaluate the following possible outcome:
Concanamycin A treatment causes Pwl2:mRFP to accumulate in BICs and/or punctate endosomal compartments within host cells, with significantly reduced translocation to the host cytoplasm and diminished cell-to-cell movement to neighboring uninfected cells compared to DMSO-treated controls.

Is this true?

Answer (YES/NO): NO